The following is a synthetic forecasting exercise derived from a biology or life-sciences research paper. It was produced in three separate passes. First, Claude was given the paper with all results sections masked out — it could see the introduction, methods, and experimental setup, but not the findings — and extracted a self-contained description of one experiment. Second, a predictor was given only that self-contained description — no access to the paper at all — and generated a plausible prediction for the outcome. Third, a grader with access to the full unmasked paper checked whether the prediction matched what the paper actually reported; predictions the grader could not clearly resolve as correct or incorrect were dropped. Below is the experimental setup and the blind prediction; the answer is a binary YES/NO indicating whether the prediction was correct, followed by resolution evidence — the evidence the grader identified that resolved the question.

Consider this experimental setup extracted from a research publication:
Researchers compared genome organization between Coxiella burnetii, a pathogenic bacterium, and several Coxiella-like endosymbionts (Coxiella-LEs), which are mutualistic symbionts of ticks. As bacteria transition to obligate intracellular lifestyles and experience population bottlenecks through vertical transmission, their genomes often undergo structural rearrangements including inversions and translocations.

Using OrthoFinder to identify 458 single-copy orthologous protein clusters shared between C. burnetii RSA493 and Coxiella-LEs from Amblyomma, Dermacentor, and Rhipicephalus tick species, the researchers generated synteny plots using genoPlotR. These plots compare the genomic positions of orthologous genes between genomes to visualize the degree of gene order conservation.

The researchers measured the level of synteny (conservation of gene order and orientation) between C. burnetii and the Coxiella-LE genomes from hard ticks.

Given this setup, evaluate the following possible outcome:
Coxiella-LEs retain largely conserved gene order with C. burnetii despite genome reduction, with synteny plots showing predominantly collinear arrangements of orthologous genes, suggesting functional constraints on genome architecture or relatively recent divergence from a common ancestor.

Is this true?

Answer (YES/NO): NO